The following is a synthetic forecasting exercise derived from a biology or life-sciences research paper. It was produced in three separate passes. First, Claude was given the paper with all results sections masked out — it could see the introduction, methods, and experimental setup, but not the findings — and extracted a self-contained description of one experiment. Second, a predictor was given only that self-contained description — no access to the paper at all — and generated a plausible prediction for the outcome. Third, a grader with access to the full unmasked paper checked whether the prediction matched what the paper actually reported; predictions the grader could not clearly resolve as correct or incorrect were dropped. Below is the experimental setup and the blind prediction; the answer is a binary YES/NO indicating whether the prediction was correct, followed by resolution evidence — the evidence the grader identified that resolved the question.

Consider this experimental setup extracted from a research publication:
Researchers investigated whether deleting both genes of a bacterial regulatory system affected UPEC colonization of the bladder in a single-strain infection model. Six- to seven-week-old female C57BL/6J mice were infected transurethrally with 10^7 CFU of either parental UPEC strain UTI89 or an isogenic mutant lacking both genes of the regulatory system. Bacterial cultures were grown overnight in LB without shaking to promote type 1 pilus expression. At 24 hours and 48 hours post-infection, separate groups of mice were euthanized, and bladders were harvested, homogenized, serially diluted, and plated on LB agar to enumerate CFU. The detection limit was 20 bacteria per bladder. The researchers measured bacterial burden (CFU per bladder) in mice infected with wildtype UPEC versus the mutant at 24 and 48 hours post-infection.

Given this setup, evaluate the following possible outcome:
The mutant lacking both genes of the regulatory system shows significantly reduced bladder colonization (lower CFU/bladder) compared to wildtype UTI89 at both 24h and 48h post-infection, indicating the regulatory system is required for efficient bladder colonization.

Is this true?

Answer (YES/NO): NO